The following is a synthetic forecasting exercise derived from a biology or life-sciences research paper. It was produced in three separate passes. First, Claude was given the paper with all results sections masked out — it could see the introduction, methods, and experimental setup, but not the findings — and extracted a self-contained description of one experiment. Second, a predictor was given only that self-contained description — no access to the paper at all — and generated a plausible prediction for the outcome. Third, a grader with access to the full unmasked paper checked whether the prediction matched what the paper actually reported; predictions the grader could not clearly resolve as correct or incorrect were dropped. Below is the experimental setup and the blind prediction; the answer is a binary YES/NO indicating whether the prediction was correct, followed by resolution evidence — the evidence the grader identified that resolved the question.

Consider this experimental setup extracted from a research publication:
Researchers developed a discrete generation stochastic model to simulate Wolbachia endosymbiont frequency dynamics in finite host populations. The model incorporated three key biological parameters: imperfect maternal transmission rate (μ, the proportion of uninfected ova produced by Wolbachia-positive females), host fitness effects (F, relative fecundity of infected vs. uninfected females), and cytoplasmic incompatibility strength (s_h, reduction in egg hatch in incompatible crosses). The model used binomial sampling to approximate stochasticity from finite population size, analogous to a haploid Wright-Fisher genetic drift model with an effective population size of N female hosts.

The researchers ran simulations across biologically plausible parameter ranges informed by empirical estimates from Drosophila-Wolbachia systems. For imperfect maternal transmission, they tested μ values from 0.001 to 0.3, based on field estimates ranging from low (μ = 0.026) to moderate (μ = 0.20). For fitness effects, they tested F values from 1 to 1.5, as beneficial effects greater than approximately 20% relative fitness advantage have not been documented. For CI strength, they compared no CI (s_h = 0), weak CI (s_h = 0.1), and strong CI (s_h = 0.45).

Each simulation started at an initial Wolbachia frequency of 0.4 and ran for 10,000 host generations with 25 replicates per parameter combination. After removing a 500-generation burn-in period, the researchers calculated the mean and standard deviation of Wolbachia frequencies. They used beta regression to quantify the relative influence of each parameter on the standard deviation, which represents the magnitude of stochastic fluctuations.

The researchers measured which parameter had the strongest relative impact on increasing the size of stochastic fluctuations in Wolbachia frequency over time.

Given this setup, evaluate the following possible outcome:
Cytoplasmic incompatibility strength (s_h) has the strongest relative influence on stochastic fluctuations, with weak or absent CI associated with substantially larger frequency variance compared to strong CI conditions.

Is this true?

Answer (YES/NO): NO